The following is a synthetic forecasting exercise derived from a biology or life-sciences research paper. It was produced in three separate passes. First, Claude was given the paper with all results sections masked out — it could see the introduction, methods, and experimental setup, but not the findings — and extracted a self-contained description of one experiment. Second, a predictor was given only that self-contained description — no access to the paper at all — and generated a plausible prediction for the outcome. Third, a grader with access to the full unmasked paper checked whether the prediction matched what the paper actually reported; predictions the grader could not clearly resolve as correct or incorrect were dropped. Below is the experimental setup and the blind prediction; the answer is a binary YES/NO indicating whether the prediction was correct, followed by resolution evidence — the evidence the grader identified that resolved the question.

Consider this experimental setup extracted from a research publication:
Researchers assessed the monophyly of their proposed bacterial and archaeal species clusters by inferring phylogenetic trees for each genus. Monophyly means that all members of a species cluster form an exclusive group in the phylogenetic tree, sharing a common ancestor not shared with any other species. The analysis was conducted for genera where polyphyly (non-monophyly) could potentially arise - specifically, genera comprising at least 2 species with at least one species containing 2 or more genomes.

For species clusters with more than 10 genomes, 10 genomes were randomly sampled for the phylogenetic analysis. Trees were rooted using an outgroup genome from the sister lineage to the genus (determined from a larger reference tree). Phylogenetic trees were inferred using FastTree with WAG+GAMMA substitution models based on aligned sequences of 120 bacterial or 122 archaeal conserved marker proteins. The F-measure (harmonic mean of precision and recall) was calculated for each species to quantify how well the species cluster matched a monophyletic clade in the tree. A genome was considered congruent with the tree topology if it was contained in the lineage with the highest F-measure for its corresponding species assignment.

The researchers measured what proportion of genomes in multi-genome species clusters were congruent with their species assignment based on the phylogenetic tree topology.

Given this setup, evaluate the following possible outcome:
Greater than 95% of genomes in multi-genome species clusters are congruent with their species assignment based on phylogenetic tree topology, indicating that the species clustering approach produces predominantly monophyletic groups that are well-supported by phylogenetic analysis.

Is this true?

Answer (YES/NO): YES